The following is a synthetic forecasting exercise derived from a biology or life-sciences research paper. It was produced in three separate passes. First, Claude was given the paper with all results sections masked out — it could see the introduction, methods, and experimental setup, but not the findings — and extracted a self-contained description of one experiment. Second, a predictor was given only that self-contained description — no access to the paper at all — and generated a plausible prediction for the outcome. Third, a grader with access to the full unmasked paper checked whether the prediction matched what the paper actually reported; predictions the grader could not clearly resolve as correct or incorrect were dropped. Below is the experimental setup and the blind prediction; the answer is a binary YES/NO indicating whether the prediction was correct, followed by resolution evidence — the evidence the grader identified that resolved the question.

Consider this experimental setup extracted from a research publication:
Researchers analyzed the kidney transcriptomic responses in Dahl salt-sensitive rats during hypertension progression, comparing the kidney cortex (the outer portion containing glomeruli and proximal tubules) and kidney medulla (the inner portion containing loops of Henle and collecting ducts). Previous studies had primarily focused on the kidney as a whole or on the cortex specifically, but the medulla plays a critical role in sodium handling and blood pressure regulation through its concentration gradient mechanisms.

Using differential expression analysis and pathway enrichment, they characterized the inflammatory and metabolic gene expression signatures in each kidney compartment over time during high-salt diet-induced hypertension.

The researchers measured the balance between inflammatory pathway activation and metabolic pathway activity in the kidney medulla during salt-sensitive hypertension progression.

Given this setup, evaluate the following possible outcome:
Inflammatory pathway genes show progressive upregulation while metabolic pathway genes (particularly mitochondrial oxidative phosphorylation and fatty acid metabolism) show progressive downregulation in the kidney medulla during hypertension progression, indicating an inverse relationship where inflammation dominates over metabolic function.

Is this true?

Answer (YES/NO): NO